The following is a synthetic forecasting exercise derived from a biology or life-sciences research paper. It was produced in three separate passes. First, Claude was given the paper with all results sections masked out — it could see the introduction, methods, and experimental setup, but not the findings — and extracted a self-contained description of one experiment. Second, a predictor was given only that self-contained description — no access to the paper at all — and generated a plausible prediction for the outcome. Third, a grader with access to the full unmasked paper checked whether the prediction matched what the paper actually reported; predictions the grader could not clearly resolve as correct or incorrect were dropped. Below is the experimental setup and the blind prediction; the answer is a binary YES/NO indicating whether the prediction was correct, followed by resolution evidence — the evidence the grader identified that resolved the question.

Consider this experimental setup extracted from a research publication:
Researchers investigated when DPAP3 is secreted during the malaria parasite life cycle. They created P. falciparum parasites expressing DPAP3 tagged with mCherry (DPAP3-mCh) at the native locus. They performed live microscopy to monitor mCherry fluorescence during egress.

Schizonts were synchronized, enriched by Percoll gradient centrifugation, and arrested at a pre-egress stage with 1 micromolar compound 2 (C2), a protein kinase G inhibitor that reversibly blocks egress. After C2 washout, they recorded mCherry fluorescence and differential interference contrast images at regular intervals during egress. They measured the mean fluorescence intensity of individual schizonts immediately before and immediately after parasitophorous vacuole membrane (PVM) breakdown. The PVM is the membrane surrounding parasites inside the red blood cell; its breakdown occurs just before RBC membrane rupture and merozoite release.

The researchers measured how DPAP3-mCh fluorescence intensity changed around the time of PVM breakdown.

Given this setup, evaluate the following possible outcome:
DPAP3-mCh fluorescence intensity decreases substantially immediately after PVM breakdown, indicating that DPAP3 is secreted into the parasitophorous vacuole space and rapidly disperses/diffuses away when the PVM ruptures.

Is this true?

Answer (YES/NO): NO